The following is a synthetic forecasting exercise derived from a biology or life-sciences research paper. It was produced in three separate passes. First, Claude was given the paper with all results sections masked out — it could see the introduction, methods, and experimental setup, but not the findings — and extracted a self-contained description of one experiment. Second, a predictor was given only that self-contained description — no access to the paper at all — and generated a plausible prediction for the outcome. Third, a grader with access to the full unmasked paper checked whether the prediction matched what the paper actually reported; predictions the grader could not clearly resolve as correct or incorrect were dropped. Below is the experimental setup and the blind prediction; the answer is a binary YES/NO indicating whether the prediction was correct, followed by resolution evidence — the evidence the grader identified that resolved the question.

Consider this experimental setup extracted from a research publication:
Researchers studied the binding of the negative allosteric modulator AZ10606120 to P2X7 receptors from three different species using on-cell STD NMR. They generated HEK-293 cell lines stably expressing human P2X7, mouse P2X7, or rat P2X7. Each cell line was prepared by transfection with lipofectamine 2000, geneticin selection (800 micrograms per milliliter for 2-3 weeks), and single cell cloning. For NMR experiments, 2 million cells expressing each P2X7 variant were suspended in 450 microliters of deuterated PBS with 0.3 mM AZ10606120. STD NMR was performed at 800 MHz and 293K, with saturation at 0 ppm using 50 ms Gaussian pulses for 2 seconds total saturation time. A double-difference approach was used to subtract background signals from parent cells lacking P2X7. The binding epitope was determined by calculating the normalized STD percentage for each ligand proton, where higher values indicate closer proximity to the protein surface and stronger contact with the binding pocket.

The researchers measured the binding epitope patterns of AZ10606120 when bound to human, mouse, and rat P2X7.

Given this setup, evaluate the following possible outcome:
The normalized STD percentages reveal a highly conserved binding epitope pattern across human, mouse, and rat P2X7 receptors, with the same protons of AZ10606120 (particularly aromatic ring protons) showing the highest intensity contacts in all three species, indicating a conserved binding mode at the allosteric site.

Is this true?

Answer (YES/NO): NO